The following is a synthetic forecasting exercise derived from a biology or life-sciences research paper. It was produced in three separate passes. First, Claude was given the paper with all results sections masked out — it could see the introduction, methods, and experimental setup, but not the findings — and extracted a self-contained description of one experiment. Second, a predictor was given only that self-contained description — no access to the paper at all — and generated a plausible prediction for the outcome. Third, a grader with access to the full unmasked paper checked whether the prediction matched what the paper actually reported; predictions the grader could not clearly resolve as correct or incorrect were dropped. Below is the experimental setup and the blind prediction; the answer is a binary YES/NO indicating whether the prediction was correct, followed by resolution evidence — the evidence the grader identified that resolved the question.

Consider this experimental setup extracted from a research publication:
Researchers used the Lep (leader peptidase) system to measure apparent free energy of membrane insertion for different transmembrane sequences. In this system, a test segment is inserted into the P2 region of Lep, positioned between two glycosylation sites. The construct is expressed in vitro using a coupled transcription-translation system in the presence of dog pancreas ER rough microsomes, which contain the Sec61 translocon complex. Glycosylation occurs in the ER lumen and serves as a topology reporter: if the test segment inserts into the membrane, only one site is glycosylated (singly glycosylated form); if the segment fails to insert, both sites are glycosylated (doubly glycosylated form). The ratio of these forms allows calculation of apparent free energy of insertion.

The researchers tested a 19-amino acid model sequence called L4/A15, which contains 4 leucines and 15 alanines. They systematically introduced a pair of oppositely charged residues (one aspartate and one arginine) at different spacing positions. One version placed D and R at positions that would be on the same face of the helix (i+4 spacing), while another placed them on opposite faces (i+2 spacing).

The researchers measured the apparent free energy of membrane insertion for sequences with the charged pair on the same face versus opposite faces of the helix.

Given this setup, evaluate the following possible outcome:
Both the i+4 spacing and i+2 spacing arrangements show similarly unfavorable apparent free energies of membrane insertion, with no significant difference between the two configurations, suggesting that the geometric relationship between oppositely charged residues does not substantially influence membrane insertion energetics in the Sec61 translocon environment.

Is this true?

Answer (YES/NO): NO